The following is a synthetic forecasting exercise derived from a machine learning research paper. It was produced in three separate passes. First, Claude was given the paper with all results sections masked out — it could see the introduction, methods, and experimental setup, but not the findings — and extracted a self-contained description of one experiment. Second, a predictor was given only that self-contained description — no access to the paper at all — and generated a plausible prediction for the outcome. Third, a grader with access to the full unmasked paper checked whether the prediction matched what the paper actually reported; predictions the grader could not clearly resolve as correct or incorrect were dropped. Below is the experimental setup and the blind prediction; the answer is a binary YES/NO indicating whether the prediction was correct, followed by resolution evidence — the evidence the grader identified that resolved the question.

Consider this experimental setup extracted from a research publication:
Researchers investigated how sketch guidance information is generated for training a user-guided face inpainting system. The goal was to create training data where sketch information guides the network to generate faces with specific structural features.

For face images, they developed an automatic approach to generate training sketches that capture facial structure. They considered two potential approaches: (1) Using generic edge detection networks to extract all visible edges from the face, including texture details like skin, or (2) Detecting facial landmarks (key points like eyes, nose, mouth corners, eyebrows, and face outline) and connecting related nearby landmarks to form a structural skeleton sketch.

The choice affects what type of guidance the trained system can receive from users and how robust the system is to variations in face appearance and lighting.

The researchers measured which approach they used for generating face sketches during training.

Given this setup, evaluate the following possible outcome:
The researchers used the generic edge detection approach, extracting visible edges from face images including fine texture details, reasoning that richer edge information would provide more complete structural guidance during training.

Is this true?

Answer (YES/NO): NO